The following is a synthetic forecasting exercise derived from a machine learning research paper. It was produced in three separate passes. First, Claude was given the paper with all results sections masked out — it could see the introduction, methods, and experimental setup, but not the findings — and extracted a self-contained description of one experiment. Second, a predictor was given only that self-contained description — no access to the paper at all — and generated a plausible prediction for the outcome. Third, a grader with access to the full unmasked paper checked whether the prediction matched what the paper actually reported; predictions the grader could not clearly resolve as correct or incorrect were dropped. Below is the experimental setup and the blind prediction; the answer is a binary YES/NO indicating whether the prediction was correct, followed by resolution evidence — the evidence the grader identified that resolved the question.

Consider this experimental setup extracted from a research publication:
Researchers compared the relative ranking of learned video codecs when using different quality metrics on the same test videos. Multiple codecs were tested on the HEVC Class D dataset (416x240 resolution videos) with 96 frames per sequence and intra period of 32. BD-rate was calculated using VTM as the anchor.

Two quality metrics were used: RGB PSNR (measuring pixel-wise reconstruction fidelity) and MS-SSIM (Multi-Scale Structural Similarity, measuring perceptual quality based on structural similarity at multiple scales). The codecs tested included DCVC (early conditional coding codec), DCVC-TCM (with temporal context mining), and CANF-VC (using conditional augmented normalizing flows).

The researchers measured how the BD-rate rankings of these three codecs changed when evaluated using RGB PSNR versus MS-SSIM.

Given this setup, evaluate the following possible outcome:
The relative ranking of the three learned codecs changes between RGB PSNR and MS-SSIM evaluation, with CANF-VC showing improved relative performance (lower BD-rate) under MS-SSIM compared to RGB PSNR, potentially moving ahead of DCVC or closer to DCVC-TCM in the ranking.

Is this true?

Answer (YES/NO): NO